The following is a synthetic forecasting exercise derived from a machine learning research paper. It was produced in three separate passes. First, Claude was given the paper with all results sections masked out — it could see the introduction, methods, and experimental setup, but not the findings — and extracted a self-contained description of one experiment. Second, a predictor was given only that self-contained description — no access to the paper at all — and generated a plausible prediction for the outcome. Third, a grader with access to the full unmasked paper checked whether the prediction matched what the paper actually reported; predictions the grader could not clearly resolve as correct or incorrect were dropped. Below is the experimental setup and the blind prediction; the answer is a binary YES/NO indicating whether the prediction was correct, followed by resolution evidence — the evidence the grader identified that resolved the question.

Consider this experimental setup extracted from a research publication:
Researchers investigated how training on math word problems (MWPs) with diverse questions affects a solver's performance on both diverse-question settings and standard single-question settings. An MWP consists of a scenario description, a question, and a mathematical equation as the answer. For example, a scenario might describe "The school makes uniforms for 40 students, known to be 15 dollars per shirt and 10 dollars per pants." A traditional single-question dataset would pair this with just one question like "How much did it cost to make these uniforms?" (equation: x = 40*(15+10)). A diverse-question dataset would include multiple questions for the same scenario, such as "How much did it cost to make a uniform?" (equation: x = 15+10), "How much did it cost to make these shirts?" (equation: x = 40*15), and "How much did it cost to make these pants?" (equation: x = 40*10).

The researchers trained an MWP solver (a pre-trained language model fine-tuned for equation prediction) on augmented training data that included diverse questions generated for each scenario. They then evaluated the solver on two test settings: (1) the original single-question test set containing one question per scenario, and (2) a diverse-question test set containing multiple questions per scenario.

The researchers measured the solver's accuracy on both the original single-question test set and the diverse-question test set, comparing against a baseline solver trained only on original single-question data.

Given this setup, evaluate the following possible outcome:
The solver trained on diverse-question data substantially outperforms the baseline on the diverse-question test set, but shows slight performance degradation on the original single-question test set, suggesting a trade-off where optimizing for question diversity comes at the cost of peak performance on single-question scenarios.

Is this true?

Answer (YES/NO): YES